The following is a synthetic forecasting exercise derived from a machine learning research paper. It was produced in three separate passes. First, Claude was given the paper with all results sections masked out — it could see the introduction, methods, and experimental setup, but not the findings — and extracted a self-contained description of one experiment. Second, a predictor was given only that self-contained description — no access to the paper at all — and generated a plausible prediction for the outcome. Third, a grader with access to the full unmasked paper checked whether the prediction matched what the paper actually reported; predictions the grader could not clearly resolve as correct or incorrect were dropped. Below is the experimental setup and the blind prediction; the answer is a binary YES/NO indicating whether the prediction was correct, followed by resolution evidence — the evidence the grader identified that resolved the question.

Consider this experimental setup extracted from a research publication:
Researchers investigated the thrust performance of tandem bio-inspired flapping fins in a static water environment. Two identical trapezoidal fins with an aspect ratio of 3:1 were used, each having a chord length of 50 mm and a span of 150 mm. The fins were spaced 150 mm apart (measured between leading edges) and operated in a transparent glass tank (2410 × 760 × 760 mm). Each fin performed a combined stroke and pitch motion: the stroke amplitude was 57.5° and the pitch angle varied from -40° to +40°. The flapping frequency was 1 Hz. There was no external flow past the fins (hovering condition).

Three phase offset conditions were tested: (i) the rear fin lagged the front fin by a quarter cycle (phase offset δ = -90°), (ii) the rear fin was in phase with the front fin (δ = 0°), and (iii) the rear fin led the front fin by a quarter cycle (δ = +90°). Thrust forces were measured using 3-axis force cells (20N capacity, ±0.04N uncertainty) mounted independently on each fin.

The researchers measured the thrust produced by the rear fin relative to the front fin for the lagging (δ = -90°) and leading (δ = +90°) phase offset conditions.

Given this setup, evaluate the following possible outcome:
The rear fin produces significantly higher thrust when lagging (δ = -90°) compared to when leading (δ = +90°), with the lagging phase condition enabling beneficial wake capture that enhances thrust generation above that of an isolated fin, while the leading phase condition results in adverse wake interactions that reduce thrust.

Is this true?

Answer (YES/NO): YES